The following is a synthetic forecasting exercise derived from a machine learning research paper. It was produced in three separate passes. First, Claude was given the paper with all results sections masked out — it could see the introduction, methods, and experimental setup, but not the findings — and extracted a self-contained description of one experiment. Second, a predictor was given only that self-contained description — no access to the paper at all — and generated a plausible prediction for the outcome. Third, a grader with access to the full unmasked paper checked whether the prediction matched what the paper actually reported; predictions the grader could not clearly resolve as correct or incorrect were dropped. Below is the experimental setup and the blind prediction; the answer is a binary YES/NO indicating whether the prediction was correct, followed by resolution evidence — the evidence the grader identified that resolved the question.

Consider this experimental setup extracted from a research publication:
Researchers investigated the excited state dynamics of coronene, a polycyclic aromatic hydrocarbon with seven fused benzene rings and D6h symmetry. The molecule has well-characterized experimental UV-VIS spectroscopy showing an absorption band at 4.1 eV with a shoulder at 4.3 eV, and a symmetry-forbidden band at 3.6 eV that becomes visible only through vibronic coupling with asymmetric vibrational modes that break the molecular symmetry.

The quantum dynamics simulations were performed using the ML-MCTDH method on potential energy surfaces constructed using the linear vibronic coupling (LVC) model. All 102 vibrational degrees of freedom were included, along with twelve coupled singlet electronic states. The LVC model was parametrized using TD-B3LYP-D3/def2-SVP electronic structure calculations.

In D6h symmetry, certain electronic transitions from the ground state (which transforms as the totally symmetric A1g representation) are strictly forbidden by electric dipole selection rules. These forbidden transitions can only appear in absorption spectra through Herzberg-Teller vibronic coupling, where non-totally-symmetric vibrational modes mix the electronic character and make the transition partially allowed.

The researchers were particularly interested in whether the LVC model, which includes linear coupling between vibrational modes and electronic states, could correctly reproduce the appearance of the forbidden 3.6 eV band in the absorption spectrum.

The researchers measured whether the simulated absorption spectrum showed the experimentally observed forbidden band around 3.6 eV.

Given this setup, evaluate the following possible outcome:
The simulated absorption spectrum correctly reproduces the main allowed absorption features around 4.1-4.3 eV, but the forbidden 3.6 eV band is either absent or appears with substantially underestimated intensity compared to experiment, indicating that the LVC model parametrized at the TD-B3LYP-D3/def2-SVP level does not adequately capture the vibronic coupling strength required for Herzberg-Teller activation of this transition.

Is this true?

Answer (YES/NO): NO